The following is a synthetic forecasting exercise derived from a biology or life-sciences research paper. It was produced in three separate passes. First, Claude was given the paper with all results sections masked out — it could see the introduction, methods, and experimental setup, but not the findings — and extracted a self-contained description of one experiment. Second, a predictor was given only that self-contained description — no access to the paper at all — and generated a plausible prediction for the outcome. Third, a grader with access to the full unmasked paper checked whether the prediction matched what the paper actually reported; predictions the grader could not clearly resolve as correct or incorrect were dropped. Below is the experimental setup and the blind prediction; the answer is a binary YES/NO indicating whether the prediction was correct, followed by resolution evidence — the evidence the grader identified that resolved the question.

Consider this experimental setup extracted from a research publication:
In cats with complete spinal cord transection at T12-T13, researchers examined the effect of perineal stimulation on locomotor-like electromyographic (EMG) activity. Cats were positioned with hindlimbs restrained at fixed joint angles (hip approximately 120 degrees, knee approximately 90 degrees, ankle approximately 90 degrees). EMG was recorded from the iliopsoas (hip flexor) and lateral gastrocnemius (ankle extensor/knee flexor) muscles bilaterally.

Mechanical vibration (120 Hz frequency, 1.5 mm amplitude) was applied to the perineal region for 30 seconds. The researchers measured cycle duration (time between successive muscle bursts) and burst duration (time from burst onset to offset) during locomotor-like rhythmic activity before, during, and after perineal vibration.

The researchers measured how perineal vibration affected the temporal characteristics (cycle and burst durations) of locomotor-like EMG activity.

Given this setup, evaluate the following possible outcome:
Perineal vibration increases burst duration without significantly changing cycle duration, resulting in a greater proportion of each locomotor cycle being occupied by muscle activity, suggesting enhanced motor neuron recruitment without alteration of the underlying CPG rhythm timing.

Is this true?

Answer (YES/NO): NO